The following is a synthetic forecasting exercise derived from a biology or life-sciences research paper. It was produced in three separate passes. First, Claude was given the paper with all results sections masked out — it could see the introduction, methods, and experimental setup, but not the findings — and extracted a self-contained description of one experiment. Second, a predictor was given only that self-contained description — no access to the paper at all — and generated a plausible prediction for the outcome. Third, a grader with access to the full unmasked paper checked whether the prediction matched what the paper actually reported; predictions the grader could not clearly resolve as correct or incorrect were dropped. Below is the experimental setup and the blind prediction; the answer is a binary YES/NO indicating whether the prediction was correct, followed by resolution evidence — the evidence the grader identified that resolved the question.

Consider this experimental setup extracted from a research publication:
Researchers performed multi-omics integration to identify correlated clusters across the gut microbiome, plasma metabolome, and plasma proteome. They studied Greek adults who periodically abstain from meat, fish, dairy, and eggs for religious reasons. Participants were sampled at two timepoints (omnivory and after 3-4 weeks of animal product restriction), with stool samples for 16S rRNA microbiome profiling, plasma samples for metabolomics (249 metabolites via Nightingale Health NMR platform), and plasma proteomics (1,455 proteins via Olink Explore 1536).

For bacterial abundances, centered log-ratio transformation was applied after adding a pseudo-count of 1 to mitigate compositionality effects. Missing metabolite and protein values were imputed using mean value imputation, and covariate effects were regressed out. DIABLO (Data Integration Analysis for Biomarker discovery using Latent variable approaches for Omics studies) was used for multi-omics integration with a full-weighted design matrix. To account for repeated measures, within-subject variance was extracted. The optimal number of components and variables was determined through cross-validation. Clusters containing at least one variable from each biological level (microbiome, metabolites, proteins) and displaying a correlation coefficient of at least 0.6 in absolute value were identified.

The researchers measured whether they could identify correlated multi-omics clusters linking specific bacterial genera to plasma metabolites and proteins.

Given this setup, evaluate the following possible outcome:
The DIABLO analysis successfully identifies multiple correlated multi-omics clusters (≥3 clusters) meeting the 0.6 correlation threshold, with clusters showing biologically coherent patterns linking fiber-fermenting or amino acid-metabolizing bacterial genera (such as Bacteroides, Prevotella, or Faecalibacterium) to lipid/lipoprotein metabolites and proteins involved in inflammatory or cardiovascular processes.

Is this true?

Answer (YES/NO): NO